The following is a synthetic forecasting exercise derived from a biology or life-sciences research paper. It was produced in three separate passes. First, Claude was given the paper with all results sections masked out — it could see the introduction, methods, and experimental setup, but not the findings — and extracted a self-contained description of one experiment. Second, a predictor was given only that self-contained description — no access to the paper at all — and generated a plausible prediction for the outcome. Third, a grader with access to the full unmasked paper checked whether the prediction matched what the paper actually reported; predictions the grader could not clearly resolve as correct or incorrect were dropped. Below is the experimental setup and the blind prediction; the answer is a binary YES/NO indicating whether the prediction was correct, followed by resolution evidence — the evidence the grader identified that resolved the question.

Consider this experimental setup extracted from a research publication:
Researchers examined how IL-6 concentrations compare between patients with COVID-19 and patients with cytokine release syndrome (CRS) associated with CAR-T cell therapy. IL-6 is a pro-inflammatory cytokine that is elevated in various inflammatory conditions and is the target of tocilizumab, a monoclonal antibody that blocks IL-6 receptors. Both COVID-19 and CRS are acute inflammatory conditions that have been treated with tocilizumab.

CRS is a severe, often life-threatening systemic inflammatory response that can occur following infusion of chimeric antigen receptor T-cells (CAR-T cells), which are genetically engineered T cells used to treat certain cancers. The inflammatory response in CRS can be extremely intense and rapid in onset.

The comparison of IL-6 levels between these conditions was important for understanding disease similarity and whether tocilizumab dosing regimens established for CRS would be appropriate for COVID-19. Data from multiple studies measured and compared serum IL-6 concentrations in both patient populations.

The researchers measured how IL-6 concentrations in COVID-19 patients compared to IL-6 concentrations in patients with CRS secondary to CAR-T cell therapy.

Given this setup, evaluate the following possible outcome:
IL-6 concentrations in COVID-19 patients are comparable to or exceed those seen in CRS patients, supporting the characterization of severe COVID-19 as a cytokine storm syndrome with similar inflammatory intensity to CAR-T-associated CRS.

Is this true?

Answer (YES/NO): NO